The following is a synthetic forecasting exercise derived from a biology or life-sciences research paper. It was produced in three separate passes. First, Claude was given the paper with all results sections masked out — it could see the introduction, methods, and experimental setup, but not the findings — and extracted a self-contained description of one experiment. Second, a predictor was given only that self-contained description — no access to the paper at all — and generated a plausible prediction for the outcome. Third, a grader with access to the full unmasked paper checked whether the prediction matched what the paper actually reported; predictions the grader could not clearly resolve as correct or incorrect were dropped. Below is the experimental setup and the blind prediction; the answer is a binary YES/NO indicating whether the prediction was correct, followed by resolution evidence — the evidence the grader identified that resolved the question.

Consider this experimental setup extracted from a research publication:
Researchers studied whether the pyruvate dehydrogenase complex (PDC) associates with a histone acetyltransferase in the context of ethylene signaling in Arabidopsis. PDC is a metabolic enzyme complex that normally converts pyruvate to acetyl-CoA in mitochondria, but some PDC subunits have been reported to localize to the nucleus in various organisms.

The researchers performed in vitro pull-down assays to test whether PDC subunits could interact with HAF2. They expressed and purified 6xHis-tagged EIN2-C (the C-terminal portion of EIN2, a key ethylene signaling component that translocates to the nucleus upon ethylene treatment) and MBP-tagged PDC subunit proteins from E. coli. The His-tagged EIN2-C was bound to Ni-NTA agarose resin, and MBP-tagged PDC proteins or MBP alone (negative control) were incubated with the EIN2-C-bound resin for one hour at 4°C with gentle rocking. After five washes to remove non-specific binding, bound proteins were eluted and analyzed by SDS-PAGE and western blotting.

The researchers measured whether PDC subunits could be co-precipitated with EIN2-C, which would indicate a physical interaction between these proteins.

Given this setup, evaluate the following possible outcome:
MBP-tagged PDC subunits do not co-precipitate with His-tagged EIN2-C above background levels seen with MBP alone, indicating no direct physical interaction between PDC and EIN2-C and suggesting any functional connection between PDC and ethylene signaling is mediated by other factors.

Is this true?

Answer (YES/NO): NO